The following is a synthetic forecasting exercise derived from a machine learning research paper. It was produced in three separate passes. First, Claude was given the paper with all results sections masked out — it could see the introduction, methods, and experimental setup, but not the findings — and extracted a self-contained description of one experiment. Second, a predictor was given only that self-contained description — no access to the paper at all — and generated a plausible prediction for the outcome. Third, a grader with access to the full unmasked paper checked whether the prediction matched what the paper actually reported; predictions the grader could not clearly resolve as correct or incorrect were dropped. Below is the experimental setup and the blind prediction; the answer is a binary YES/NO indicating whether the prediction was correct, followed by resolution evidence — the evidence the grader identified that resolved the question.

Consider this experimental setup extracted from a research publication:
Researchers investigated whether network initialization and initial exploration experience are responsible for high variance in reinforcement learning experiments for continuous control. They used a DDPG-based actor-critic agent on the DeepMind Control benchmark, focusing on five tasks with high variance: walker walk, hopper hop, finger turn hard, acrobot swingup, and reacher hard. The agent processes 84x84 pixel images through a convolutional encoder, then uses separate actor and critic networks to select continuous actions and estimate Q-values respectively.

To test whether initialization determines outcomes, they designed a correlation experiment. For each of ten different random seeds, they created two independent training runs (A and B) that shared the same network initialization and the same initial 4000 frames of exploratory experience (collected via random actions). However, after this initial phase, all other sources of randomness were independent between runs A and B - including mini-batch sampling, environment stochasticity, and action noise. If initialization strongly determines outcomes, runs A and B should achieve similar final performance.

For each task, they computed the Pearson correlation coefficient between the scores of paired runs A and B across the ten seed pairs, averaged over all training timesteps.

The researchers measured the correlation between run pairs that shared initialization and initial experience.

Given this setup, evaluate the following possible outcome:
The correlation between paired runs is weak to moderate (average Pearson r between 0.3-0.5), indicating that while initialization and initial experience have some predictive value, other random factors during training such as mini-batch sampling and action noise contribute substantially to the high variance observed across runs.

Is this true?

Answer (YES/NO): NO